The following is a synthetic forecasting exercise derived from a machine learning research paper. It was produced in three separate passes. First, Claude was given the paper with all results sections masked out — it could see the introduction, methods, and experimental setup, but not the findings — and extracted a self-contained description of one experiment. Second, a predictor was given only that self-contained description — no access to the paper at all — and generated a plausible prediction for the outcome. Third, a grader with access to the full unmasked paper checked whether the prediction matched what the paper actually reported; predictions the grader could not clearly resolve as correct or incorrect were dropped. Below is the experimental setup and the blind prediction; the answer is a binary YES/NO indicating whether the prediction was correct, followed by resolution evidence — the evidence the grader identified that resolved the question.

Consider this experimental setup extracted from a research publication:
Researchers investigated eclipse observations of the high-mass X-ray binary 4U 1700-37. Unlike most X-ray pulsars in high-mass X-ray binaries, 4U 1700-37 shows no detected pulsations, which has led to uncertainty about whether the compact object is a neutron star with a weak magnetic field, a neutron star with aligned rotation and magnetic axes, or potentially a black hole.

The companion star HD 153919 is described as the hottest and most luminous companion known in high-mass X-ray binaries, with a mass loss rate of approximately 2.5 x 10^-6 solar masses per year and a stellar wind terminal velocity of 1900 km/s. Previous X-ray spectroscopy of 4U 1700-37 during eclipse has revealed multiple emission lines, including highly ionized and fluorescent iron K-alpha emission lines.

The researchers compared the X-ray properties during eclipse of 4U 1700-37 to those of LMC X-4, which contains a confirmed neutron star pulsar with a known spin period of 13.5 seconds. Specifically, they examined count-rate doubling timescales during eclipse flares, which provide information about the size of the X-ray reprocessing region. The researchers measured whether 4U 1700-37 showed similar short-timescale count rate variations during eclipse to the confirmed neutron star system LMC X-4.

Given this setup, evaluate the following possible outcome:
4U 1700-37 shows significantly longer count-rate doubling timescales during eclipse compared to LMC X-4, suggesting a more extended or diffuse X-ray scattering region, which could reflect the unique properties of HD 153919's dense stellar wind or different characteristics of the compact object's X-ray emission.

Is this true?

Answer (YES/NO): NO